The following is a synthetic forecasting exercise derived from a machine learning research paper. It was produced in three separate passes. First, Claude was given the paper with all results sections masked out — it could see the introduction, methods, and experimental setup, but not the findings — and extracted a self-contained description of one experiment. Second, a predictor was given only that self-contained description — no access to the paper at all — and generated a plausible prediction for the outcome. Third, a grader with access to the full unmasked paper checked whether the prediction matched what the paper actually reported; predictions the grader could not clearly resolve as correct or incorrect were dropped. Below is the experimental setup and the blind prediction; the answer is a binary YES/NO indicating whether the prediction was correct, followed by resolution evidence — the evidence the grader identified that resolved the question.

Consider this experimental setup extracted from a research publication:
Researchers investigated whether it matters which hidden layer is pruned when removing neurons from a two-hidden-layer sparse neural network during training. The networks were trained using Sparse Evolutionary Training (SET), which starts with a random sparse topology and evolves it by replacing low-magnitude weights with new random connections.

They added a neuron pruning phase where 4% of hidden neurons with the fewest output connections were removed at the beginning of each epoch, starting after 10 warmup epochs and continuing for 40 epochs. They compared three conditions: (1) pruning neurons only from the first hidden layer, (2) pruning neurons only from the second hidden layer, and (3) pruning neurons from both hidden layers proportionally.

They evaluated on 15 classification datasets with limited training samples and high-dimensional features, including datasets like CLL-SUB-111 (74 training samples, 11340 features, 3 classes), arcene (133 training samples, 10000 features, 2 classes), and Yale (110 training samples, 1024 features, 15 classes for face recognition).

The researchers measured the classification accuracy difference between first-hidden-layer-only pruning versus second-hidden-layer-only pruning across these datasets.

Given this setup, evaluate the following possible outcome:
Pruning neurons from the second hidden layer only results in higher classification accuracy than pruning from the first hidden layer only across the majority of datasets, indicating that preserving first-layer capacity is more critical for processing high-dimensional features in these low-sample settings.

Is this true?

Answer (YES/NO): NO